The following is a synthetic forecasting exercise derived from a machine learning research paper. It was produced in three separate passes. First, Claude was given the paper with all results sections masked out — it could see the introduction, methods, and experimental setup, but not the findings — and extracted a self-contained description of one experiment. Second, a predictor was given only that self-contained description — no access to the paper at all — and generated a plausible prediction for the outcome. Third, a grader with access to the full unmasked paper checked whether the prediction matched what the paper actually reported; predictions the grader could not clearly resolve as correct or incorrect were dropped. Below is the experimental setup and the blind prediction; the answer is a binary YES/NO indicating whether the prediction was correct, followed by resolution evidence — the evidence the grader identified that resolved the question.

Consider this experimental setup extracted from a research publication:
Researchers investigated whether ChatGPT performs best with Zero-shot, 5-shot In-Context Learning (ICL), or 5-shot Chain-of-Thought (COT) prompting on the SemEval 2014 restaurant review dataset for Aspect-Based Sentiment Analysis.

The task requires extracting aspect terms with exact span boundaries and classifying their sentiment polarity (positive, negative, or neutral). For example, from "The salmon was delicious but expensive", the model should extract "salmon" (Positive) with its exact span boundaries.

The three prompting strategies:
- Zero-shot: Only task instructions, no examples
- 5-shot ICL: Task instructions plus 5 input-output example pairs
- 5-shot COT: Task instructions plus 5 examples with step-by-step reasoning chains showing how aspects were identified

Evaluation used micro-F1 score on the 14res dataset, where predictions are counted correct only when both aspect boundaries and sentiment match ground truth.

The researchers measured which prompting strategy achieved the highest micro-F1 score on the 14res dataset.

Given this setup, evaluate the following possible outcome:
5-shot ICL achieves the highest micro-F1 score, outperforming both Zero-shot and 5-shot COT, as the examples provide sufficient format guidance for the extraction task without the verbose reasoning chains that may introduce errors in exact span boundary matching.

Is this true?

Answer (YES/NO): YES